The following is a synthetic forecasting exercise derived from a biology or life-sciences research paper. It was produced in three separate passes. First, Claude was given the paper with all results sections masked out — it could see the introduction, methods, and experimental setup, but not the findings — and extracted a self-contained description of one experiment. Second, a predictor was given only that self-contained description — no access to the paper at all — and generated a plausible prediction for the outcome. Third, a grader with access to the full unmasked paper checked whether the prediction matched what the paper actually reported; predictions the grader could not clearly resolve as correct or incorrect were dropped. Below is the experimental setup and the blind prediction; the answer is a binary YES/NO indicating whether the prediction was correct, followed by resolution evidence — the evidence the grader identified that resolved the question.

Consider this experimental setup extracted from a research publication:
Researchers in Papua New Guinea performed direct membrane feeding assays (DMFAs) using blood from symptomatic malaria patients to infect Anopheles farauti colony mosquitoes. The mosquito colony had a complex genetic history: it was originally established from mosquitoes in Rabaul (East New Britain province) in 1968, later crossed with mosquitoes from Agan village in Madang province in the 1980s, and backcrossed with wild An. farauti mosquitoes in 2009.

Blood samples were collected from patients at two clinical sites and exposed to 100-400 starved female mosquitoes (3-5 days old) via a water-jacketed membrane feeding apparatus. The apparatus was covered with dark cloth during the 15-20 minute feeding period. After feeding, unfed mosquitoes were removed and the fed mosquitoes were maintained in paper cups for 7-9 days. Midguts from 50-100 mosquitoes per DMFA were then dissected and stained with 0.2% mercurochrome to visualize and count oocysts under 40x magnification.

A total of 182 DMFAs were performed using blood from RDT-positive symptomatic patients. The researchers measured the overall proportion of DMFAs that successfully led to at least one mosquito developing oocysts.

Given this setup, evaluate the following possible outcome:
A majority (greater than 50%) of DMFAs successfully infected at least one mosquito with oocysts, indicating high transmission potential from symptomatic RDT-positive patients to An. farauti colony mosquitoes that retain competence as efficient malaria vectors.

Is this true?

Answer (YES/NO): NO